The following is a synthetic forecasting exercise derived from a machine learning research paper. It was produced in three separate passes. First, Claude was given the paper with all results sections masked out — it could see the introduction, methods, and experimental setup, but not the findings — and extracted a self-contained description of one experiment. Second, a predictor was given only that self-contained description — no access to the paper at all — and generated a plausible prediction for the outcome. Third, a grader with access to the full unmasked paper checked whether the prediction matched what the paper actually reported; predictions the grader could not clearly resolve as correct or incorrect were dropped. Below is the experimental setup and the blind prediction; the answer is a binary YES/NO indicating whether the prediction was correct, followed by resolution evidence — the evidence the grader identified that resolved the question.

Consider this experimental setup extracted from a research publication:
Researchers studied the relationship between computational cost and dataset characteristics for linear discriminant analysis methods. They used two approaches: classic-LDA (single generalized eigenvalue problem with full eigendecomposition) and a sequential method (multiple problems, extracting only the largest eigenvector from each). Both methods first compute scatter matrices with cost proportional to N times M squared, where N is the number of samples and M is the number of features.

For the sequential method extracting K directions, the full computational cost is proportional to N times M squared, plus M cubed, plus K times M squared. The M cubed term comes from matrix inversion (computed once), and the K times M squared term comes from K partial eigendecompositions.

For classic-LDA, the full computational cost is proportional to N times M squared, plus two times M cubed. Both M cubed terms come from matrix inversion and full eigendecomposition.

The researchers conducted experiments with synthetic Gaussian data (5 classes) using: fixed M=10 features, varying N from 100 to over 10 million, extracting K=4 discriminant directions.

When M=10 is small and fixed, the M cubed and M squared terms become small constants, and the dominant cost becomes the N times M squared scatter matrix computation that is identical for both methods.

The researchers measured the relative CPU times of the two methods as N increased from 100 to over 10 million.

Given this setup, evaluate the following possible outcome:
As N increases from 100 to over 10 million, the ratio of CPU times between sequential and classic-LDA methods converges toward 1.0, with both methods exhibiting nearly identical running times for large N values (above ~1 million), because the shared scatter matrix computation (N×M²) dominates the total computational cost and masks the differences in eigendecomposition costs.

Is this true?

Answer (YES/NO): YES